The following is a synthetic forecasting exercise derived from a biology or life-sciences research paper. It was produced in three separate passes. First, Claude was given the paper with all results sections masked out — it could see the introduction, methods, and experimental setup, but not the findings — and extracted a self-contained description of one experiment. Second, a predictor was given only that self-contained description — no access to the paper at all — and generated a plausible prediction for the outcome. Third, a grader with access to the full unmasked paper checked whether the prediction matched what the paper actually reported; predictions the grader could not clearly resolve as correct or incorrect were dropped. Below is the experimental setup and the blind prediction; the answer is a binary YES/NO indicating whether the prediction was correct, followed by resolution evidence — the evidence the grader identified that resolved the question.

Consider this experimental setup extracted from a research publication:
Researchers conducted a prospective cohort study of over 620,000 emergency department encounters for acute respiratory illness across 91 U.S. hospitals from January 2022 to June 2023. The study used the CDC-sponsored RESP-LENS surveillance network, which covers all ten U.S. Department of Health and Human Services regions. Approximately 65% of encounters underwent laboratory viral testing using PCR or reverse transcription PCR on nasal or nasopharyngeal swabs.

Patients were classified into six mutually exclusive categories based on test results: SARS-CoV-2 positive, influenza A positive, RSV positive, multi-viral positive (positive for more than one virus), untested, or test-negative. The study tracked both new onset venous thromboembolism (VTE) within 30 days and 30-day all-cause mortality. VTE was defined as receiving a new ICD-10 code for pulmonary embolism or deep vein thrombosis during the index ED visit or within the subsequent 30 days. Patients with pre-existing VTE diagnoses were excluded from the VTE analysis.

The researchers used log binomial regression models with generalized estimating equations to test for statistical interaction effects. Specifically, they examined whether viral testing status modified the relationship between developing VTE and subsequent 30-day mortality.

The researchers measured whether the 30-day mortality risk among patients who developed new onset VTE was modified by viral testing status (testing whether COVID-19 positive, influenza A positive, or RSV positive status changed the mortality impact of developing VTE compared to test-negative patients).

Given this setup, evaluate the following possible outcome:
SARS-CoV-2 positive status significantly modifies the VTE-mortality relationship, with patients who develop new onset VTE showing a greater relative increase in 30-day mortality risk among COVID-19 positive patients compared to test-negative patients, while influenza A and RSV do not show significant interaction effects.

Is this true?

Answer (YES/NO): NO